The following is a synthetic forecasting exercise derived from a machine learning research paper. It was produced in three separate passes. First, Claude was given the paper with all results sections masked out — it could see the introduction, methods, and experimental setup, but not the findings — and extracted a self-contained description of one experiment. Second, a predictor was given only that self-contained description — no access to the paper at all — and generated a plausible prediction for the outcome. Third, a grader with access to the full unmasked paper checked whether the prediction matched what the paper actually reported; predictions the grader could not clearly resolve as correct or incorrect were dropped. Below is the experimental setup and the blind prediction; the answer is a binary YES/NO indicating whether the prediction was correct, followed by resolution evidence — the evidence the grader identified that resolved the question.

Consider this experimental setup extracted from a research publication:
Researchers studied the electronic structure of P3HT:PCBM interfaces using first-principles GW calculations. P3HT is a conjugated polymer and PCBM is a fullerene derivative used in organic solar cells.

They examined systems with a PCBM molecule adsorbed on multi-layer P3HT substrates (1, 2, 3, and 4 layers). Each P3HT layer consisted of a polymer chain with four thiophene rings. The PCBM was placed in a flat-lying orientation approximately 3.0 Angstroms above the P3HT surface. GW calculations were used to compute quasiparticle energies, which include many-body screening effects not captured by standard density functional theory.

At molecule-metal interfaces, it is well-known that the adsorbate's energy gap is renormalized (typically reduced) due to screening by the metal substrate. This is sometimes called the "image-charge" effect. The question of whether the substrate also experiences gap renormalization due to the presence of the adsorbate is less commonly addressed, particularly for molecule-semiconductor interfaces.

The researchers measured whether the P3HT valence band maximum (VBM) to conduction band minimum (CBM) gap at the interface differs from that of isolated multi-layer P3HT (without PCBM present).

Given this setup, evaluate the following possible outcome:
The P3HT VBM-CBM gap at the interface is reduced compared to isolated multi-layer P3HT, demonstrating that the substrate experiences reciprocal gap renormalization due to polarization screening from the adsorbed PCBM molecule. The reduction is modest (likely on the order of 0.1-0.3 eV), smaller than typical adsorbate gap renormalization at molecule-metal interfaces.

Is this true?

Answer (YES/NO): YES